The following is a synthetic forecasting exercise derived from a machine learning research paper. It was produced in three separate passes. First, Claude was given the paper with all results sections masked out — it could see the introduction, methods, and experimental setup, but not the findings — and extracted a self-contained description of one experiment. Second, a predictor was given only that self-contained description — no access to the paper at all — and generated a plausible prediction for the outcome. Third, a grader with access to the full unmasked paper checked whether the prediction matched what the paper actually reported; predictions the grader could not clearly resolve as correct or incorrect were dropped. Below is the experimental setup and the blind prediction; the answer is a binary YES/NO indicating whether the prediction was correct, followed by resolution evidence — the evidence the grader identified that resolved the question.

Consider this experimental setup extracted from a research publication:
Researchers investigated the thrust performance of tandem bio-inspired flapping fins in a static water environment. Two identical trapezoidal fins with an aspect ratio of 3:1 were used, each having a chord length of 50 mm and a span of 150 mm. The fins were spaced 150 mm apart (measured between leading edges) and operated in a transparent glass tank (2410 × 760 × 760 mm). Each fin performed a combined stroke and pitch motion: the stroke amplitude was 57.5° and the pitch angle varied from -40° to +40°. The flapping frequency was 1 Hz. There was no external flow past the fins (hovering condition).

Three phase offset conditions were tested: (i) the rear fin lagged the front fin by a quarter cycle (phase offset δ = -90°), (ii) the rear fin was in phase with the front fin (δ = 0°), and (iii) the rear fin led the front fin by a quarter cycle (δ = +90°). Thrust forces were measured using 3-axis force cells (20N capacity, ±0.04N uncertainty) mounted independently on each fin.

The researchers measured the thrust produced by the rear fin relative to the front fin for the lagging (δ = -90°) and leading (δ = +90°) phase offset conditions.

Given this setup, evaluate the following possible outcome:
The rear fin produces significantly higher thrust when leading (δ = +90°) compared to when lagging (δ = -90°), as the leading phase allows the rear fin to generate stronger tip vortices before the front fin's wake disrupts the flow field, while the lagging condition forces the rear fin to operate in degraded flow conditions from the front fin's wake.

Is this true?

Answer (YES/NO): NO